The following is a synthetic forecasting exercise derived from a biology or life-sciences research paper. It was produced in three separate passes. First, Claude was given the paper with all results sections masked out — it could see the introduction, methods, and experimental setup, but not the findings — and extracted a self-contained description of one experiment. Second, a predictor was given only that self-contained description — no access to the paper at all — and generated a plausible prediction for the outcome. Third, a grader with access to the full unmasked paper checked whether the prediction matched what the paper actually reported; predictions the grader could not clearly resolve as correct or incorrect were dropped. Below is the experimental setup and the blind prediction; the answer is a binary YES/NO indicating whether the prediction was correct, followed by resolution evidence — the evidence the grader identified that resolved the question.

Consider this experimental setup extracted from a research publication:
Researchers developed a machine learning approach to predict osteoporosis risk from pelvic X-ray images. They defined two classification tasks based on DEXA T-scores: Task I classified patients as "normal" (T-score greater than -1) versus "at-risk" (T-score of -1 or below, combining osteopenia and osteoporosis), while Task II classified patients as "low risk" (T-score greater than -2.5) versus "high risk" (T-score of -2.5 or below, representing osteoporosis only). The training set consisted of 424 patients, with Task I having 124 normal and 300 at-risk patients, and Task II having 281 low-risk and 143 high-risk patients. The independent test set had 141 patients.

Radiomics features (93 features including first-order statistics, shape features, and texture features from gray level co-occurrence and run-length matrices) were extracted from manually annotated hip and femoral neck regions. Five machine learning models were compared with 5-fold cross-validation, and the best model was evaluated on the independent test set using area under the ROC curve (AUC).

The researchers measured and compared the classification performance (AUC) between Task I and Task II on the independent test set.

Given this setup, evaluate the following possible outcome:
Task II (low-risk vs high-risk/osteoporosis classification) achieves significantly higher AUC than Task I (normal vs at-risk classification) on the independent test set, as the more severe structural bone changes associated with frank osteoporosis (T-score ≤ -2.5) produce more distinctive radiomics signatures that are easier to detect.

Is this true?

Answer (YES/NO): NO